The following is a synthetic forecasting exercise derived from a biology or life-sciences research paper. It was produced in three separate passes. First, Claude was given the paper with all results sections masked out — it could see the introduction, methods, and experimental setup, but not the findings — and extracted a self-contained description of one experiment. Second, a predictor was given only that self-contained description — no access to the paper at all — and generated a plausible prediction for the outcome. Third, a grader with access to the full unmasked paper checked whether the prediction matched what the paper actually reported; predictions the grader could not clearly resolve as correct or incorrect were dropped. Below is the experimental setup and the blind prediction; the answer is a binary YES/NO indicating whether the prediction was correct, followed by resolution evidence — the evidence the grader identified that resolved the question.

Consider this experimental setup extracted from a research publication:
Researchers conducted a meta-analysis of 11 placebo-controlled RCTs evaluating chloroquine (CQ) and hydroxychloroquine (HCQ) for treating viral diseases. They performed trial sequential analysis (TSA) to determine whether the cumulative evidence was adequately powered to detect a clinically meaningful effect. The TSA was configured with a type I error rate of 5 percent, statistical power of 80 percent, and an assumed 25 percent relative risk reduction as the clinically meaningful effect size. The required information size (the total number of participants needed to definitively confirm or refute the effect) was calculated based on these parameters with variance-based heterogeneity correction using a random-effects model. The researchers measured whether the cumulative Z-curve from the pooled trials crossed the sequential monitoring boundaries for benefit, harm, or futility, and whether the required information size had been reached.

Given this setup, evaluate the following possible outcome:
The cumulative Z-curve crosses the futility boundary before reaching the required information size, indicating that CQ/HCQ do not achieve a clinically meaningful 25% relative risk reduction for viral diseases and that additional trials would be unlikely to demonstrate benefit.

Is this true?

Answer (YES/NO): YES